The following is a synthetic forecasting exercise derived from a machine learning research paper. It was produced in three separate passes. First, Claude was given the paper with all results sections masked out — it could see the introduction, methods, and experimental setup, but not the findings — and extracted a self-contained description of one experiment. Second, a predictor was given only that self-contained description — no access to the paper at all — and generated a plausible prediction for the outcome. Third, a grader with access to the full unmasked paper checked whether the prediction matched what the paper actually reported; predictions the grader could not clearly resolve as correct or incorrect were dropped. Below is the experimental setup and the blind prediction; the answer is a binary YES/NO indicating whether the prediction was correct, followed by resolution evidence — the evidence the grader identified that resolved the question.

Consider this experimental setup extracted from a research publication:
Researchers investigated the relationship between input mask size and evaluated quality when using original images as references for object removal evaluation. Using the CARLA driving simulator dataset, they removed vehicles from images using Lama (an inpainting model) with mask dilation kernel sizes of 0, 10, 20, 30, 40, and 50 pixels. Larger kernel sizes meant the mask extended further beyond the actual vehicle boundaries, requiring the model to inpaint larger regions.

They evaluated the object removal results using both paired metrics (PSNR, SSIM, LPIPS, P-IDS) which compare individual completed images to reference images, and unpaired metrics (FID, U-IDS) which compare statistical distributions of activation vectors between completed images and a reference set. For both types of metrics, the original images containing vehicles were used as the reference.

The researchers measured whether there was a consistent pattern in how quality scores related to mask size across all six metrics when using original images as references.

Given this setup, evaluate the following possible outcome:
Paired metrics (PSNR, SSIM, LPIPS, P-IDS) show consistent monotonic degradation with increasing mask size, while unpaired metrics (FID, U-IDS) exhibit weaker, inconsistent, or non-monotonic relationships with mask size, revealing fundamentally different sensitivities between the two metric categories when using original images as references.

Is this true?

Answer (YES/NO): NO